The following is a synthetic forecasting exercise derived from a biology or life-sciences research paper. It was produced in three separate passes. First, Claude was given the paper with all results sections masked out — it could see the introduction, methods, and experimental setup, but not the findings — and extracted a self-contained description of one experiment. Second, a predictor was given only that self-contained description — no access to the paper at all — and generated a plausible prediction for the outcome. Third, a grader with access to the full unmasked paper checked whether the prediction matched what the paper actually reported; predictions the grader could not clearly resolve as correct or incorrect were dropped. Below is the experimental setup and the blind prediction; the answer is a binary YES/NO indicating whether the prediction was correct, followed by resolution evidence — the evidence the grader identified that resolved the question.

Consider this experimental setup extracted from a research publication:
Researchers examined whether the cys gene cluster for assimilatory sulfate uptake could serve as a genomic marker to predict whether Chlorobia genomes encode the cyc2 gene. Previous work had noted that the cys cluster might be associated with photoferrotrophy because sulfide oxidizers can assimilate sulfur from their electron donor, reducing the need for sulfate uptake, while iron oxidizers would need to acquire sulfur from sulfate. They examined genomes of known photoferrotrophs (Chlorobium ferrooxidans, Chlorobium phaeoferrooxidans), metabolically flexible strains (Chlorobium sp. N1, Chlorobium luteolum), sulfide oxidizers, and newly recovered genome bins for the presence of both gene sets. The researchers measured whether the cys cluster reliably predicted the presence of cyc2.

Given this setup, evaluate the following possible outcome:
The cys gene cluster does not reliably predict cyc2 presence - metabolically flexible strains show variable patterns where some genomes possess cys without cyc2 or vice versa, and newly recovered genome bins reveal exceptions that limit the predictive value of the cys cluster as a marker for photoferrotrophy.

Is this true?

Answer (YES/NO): YES